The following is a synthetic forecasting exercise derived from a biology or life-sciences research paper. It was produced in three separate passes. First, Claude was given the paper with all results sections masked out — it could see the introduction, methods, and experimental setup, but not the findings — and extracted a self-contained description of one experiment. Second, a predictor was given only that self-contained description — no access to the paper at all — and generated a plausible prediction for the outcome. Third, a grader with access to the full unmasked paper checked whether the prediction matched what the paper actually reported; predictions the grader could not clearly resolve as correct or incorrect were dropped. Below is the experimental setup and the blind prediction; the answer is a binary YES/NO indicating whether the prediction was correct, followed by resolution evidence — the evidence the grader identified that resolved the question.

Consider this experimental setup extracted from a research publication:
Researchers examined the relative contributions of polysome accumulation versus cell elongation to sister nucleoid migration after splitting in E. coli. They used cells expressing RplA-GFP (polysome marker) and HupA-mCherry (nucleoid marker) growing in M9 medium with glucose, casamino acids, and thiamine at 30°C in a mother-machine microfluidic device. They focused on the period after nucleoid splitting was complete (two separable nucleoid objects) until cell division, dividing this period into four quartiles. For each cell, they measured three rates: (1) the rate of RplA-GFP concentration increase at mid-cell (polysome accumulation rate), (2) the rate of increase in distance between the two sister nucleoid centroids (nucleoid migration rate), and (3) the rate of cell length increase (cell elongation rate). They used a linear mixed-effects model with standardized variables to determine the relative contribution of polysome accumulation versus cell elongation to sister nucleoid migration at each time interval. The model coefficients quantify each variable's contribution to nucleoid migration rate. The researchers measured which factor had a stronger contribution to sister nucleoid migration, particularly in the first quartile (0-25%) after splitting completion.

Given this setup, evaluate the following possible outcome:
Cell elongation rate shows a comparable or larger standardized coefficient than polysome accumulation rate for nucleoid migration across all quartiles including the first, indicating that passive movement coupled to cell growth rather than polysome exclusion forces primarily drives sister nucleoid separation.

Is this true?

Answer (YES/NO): NO